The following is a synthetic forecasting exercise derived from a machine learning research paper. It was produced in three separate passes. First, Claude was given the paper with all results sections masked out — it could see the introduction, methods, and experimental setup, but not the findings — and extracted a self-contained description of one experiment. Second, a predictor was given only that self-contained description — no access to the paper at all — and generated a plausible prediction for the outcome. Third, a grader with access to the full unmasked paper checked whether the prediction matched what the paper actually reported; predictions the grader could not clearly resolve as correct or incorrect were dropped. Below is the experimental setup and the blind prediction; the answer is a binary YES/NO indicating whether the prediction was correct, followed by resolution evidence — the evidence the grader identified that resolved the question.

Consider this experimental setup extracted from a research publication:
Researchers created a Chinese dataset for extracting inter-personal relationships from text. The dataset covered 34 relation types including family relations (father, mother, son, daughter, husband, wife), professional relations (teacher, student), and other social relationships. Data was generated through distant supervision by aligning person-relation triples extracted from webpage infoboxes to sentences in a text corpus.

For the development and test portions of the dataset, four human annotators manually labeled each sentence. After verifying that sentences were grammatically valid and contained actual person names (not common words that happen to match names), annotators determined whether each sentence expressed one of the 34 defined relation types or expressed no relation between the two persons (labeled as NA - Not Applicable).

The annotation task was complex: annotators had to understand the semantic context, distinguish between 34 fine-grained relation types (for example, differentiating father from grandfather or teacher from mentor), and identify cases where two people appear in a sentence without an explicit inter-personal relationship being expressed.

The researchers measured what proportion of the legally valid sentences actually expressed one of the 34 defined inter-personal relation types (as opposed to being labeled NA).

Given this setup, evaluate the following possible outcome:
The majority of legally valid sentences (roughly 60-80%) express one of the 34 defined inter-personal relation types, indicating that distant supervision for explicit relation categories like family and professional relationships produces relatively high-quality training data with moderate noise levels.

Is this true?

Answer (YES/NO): NO